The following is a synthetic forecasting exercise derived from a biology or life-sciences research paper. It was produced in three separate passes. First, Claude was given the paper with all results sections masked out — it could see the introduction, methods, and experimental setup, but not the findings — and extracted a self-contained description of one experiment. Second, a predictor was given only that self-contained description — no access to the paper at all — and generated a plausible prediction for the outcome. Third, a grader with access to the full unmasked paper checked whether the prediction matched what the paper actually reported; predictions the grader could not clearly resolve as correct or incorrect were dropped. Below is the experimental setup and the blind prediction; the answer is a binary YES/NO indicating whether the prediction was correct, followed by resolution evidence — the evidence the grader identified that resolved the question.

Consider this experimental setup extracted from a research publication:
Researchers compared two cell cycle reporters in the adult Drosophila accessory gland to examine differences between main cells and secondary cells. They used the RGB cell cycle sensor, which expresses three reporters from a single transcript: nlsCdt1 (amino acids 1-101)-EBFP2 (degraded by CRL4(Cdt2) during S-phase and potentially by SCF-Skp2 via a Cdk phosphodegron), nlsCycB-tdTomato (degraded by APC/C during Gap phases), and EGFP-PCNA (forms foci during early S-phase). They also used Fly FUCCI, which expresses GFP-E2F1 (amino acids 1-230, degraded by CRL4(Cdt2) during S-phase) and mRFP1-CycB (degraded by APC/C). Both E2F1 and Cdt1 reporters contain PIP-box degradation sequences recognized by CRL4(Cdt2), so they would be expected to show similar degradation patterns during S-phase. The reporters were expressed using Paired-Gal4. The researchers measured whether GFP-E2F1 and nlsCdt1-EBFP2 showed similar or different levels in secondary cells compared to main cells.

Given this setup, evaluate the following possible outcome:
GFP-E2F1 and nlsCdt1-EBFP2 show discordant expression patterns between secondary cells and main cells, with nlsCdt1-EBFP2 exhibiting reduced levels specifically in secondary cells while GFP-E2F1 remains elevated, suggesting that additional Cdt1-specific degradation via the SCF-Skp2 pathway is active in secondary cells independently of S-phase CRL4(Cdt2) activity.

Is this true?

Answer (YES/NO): YES